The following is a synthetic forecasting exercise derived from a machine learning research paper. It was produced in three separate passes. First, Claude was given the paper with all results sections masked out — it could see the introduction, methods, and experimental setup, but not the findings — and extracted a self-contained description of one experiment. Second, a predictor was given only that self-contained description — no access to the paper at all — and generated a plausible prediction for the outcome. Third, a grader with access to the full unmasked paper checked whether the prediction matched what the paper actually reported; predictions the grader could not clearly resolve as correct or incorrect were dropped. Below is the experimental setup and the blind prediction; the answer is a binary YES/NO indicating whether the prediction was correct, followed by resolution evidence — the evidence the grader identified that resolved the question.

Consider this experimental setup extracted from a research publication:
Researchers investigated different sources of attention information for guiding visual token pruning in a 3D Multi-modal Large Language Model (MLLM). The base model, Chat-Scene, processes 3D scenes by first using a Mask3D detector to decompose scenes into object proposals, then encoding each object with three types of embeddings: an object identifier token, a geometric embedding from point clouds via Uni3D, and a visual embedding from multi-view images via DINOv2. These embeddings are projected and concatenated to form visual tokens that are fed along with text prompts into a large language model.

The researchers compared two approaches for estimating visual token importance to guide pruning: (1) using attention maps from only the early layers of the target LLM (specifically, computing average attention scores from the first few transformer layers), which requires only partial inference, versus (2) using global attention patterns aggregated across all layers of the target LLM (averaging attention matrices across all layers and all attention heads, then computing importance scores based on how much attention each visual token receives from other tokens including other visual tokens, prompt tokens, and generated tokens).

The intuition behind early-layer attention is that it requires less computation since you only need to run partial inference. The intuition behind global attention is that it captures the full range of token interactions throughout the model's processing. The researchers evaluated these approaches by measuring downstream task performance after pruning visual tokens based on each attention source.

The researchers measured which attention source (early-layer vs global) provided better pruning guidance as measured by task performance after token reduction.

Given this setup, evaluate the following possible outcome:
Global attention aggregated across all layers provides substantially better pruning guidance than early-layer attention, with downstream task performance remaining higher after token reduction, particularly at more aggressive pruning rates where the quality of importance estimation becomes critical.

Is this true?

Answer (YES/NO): YES